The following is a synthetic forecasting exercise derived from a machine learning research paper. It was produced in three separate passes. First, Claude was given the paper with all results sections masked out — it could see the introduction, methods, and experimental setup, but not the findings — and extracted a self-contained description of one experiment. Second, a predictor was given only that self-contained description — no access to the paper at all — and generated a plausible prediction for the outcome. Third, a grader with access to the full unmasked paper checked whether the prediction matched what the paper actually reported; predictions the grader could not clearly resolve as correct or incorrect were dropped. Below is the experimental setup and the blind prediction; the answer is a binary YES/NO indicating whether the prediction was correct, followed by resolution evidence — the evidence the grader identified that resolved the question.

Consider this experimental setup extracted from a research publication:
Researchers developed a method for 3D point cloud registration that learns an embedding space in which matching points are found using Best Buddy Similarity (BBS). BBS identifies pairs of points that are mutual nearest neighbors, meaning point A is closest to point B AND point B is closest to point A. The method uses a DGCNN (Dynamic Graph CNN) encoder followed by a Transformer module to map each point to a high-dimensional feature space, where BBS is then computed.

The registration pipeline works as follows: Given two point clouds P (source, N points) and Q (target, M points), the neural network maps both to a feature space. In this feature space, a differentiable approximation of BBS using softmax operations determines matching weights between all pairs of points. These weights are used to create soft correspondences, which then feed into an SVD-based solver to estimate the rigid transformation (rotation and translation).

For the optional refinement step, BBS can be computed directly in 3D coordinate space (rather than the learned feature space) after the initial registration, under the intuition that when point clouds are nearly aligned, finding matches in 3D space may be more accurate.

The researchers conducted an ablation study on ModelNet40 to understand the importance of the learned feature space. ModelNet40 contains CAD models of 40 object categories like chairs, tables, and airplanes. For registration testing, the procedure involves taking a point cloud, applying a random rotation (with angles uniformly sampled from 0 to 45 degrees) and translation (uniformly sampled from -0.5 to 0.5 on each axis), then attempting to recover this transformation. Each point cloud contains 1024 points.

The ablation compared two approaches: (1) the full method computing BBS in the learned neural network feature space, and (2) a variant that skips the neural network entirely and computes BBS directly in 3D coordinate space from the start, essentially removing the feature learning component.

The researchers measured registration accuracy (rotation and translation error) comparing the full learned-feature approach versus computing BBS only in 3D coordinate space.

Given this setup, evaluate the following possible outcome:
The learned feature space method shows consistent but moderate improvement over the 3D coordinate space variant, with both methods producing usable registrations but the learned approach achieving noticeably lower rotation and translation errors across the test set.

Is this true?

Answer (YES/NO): NO